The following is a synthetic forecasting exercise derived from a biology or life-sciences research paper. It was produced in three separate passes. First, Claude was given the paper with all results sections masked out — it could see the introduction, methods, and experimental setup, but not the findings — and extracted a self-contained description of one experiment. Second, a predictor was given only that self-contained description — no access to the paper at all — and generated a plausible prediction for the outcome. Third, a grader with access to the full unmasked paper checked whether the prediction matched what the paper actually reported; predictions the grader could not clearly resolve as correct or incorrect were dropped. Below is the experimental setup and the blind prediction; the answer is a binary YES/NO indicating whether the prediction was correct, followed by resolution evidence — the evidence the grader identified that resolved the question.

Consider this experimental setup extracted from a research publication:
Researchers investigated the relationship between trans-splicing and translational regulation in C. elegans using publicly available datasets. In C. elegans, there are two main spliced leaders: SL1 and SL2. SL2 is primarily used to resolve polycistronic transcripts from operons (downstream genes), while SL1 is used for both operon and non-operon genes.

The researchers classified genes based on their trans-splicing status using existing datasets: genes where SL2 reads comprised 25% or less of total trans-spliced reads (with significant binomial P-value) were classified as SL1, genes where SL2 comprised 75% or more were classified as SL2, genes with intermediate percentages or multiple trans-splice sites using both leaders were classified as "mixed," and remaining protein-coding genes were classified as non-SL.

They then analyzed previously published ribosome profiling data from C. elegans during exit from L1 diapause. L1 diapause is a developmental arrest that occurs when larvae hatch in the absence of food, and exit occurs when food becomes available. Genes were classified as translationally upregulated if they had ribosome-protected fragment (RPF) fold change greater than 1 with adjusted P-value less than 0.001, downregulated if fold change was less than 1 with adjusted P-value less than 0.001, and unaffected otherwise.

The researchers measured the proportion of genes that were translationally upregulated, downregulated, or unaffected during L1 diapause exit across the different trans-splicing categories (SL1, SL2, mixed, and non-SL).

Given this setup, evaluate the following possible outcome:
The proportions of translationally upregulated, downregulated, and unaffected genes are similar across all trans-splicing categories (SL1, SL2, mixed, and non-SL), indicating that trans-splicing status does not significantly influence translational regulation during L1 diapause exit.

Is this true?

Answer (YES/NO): NO